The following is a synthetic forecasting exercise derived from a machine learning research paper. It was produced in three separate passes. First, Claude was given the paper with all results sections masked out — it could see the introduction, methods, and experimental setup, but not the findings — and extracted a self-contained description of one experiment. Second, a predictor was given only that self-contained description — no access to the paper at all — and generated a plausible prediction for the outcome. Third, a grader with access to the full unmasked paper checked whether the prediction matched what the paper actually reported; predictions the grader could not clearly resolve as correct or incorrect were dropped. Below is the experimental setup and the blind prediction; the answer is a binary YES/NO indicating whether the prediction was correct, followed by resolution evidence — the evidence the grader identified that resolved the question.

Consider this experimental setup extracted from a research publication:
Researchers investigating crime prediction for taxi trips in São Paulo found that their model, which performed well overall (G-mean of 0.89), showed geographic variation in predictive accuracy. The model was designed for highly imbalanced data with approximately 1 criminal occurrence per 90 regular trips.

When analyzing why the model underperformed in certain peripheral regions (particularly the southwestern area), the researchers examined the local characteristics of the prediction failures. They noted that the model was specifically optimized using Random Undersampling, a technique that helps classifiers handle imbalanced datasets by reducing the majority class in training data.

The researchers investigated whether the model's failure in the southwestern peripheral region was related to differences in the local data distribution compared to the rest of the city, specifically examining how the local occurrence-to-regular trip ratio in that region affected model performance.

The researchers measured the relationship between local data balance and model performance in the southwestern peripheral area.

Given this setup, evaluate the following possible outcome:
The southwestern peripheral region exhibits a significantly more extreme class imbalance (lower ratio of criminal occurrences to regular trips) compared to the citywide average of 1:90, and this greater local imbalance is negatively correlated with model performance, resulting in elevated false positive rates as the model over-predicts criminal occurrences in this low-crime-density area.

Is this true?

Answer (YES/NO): NO